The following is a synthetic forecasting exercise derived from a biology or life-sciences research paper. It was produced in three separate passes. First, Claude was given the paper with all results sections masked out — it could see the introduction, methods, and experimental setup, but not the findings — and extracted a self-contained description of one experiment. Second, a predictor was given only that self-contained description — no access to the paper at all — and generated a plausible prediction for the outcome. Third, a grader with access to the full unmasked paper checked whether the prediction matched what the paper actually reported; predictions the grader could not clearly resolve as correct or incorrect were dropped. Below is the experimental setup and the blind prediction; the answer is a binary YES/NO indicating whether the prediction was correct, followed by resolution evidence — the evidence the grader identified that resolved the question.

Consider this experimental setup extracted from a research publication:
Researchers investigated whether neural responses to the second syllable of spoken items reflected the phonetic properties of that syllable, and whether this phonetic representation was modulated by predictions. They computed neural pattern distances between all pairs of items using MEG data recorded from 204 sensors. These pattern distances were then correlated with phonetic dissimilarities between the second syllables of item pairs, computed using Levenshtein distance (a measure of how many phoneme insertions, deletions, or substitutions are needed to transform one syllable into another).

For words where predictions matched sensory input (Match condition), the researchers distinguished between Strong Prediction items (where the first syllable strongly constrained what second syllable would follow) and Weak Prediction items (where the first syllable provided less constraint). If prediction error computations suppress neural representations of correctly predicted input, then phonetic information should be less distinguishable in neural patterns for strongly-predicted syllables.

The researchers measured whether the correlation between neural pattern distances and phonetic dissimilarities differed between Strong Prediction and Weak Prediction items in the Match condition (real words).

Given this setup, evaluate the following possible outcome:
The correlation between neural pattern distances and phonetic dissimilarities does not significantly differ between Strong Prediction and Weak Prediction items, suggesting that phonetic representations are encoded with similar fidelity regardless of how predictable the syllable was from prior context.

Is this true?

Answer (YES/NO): NO